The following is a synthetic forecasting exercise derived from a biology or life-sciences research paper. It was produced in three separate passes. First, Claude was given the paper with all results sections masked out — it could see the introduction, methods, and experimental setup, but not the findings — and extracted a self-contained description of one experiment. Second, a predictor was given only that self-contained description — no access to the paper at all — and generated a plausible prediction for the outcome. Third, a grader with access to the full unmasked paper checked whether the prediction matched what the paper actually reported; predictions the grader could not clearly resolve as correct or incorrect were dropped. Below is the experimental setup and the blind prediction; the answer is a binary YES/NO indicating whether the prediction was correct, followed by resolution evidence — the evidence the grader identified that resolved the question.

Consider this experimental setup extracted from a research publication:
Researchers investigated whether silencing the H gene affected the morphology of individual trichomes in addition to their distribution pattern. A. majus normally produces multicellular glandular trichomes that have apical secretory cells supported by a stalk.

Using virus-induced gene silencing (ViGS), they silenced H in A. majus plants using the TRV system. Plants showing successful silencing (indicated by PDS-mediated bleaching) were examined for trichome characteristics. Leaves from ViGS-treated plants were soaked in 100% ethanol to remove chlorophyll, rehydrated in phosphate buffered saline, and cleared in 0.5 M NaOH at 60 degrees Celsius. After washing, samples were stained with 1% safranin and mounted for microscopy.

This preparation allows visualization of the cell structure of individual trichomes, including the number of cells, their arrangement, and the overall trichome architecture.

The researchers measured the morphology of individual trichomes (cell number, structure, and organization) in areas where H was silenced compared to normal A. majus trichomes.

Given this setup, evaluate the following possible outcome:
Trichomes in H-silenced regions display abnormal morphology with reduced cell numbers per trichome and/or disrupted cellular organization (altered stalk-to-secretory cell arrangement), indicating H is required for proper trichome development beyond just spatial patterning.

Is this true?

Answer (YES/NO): NO